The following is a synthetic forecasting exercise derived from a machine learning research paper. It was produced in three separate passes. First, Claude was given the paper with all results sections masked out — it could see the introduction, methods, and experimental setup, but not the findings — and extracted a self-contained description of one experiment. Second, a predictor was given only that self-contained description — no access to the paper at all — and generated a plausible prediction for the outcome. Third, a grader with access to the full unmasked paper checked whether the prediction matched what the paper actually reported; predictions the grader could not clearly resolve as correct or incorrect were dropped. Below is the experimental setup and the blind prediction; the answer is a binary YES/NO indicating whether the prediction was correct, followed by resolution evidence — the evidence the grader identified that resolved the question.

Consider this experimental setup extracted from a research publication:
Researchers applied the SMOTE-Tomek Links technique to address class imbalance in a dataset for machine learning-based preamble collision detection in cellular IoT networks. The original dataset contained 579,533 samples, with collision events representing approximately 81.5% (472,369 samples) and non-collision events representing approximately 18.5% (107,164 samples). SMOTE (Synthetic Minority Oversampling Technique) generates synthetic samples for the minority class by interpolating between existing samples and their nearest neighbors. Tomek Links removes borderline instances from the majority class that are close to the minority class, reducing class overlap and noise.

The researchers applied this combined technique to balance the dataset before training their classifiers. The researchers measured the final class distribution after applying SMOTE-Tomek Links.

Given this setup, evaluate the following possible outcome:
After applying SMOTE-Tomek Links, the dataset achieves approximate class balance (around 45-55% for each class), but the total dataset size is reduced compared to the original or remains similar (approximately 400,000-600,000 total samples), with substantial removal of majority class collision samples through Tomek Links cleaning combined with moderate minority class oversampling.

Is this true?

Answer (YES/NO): NO